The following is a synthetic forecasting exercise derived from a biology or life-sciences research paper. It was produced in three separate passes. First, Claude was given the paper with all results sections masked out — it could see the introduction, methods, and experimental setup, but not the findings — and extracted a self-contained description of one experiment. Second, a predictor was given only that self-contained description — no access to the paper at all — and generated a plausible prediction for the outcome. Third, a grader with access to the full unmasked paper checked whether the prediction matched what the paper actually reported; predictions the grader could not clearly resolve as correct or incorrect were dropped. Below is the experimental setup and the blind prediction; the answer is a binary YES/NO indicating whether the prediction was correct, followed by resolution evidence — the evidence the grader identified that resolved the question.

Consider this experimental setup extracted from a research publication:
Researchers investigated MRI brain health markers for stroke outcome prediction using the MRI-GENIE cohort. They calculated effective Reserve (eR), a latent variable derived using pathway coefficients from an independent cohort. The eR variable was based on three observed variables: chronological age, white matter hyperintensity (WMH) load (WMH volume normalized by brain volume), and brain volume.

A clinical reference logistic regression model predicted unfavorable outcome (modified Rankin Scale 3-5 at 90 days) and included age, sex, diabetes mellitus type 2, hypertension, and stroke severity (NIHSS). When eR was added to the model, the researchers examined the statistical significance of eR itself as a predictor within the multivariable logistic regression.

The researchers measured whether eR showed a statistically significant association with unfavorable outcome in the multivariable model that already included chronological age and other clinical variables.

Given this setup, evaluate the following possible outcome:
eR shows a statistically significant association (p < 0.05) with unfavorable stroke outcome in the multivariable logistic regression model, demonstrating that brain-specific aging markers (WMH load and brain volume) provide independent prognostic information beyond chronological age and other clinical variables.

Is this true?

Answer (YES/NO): YES